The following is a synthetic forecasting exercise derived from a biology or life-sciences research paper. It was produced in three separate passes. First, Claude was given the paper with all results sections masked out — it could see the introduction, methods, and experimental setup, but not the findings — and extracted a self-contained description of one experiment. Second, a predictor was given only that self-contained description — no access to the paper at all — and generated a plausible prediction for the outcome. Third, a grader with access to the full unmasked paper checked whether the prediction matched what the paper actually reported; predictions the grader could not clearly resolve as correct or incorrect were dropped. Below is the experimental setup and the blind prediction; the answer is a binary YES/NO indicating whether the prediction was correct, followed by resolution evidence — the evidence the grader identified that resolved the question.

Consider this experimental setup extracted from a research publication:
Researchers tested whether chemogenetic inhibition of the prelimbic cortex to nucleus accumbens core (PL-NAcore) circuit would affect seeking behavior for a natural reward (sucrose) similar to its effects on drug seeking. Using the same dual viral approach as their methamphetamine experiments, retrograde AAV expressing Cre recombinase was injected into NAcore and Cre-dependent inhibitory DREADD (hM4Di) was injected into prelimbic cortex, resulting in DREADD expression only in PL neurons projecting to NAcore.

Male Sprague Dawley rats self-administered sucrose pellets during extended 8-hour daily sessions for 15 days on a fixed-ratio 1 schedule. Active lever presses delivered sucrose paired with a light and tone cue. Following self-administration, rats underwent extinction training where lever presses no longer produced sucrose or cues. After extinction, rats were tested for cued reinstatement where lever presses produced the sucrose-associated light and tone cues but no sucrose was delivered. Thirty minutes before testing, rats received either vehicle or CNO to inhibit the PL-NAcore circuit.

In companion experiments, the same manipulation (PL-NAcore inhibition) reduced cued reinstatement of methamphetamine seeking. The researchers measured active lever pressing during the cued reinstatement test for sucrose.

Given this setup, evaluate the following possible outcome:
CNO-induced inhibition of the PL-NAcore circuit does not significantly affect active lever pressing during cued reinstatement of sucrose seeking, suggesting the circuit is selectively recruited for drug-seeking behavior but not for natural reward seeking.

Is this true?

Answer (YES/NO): YES